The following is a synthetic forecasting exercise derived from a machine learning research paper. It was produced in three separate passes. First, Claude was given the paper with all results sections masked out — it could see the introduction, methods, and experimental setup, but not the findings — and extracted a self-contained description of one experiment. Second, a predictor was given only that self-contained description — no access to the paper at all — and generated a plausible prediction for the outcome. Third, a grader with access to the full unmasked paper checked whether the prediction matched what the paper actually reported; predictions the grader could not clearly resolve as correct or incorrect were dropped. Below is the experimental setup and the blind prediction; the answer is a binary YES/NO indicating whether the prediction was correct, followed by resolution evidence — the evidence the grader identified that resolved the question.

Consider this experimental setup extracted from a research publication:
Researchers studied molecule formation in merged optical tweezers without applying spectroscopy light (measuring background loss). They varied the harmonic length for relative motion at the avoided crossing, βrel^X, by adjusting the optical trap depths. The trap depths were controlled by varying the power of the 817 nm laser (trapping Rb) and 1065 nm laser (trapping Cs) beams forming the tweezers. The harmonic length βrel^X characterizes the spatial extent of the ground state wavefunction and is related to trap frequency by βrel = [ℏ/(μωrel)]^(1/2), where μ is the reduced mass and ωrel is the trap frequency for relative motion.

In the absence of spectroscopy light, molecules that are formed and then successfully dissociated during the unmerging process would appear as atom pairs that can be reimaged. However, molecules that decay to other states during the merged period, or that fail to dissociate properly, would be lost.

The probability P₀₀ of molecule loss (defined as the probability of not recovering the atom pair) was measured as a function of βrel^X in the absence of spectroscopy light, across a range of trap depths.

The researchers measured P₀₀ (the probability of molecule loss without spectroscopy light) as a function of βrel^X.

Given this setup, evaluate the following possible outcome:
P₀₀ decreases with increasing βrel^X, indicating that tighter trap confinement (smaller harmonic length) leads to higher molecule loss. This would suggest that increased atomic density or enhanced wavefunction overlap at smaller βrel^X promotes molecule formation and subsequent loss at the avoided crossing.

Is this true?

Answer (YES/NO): YES